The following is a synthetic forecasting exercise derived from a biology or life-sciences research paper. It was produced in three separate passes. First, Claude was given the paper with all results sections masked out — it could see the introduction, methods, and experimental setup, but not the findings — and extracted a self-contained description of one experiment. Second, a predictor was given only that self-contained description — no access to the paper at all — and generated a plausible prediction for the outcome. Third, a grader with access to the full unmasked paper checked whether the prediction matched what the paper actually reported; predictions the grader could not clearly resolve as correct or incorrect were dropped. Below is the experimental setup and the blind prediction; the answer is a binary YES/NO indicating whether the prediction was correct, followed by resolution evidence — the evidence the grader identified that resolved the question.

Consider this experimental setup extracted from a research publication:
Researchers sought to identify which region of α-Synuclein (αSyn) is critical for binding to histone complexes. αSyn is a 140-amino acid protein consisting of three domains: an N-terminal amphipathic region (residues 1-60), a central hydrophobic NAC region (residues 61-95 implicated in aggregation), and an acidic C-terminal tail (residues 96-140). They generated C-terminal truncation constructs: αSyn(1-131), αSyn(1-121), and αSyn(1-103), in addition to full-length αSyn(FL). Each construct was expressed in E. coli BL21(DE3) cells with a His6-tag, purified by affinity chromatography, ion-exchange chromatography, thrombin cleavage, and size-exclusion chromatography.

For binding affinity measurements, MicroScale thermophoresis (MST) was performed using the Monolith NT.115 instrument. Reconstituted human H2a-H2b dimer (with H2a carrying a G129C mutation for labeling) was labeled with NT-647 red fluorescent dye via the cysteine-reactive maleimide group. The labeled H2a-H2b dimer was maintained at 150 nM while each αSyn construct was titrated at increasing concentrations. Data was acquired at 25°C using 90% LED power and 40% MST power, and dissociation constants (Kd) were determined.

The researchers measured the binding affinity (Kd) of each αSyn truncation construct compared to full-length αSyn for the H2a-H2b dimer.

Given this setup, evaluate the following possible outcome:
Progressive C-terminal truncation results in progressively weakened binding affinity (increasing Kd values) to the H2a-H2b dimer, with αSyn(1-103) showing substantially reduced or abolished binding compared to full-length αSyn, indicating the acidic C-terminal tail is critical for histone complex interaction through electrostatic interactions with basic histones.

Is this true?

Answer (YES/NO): NO